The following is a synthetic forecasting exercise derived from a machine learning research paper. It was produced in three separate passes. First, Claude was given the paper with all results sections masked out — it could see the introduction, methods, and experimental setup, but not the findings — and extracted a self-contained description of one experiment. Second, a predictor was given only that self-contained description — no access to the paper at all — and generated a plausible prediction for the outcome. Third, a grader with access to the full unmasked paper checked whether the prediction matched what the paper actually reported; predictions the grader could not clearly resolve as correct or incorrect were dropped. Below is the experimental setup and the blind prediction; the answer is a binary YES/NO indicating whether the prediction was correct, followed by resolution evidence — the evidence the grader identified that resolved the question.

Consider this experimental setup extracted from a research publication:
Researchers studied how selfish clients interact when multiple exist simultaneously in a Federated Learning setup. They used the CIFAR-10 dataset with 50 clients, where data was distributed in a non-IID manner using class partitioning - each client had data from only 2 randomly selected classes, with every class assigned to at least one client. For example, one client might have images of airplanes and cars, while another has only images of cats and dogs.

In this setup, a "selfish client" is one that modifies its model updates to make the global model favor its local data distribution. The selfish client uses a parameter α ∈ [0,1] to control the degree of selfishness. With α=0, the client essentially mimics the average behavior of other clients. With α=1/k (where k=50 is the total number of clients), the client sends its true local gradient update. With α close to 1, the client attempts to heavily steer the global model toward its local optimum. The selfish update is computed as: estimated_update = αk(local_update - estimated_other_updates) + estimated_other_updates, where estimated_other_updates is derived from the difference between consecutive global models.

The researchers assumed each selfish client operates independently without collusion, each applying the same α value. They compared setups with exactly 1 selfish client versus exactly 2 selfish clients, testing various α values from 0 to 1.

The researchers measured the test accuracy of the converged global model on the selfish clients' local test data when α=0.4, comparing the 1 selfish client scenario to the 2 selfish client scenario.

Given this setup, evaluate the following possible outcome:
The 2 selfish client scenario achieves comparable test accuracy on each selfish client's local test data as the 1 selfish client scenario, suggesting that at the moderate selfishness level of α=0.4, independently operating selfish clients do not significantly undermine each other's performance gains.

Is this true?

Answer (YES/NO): NO